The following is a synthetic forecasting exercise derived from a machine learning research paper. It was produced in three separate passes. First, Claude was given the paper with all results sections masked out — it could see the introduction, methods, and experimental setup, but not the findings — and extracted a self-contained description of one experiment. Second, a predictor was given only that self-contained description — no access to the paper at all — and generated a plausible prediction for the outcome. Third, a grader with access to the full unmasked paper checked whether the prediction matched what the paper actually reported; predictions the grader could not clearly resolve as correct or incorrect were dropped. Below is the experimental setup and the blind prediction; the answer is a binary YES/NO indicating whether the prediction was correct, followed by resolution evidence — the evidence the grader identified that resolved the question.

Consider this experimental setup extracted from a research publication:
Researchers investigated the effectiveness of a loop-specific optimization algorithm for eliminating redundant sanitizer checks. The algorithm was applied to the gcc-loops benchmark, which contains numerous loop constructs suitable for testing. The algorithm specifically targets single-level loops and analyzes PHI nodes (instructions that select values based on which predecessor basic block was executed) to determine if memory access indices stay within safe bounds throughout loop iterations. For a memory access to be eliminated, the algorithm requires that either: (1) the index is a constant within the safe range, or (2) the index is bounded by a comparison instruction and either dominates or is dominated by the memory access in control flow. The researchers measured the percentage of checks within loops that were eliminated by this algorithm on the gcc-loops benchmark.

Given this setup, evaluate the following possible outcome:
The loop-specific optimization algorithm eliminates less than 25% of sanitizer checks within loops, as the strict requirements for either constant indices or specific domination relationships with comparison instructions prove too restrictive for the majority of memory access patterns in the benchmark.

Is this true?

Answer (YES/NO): YES